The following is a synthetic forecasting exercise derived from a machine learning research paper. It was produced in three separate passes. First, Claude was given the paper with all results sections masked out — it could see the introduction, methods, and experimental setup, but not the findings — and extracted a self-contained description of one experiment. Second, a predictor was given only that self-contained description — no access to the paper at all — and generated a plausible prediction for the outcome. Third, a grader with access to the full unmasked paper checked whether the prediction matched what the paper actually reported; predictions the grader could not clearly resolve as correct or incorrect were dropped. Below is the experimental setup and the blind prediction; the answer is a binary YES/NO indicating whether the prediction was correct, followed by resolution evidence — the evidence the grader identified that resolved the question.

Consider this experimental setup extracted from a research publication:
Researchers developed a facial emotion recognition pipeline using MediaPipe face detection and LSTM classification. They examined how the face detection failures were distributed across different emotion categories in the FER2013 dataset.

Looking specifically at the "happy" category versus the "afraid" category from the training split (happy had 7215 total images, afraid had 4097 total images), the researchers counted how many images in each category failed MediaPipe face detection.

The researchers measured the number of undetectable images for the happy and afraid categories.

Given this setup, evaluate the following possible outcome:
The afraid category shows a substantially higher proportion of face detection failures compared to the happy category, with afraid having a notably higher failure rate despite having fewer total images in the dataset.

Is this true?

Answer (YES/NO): YES